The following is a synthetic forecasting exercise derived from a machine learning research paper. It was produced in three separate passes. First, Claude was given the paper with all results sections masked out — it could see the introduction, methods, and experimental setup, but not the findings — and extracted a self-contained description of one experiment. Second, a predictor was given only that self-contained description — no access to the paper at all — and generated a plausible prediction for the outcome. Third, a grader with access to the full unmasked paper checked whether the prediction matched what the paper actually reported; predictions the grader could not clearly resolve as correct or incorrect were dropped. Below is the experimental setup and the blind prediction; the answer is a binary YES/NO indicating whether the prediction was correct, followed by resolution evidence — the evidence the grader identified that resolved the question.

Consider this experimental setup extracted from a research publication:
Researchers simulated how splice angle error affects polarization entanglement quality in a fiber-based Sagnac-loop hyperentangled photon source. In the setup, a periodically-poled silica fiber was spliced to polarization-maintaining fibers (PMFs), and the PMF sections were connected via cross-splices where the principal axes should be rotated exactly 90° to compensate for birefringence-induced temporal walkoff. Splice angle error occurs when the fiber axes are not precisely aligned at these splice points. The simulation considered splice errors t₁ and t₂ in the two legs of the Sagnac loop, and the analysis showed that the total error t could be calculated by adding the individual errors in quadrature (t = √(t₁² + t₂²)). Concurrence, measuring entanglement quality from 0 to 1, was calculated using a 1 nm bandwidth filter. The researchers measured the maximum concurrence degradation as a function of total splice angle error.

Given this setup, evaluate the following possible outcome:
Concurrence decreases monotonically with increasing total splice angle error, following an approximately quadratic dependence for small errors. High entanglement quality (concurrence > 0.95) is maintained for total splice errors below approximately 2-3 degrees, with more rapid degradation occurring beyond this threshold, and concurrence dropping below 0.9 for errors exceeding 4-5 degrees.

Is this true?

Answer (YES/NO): NO